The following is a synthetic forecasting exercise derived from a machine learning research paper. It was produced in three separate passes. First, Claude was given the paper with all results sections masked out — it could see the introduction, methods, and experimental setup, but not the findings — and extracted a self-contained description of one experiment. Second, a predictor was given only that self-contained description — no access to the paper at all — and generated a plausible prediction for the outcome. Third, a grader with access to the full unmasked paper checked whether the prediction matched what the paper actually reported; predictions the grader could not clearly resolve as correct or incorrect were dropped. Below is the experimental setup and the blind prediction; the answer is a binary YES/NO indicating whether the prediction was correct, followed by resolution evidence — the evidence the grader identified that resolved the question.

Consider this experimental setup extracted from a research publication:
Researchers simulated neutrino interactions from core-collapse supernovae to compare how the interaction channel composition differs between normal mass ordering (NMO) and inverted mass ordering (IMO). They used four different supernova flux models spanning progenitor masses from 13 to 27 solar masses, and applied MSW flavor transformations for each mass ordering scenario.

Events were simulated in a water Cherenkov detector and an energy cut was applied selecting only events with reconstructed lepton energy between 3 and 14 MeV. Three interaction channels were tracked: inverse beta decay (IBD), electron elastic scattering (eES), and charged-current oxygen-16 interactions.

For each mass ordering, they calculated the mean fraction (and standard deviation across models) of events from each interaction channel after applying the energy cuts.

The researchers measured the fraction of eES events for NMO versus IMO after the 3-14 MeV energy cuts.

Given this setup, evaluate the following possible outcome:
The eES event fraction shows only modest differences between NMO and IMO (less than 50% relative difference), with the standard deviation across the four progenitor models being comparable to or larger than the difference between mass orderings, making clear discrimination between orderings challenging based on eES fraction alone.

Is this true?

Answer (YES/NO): NO